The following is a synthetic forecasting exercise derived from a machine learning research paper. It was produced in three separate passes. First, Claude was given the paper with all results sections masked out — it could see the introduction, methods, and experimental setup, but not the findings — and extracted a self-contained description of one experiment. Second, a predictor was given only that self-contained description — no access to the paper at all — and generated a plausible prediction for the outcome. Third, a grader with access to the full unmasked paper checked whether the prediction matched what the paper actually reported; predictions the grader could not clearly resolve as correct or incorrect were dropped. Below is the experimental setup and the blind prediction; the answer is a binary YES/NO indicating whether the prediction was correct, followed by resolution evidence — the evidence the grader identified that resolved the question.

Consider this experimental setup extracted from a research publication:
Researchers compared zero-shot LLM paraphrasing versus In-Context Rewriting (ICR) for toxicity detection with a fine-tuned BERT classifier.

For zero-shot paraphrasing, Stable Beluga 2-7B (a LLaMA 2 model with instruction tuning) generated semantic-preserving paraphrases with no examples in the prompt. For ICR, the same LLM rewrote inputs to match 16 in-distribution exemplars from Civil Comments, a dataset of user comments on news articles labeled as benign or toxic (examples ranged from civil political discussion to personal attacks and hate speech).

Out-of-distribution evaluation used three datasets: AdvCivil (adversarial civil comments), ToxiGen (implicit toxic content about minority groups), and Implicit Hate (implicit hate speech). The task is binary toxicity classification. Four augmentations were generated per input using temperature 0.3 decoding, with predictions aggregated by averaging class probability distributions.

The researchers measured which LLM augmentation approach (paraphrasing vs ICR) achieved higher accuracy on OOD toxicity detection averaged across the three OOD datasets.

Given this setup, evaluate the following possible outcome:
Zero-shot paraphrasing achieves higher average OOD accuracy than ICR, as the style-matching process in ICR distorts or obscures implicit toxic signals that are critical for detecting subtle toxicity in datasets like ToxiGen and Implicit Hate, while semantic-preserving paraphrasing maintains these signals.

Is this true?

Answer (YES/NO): YES